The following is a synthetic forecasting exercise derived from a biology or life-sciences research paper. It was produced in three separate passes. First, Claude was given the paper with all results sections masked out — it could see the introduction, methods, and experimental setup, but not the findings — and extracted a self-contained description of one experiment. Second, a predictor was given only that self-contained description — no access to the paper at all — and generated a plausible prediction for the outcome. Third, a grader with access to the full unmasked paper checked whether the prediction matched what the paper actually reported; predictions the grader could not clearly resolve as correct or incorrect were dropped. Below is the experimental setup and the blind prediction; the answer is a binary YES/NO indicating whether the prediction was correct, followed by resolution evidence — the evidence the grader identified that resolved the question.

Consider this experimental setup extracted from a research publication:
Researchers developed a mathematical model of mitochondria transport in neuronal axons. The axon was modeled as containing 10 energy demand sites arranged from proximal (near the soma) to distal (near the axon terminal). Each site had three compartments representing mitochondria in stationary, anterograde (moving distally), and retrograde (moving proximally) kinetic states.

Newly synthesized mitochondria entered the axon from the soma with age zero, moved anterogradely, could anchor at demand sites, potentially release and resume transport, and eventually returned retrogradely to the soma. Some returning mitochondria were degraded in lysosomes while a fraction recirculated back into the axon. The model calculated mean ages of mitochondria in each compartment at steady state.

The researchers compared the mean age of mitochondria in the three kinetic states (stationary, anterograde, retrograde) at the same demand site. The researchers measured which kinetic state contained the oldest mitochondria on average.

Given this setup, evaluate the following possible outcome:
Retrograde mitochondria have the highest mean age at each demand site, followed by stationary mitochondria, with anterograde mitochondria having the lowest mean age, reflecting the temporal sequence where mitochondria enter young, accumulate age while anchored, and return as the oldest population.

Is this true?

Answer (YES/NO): YES